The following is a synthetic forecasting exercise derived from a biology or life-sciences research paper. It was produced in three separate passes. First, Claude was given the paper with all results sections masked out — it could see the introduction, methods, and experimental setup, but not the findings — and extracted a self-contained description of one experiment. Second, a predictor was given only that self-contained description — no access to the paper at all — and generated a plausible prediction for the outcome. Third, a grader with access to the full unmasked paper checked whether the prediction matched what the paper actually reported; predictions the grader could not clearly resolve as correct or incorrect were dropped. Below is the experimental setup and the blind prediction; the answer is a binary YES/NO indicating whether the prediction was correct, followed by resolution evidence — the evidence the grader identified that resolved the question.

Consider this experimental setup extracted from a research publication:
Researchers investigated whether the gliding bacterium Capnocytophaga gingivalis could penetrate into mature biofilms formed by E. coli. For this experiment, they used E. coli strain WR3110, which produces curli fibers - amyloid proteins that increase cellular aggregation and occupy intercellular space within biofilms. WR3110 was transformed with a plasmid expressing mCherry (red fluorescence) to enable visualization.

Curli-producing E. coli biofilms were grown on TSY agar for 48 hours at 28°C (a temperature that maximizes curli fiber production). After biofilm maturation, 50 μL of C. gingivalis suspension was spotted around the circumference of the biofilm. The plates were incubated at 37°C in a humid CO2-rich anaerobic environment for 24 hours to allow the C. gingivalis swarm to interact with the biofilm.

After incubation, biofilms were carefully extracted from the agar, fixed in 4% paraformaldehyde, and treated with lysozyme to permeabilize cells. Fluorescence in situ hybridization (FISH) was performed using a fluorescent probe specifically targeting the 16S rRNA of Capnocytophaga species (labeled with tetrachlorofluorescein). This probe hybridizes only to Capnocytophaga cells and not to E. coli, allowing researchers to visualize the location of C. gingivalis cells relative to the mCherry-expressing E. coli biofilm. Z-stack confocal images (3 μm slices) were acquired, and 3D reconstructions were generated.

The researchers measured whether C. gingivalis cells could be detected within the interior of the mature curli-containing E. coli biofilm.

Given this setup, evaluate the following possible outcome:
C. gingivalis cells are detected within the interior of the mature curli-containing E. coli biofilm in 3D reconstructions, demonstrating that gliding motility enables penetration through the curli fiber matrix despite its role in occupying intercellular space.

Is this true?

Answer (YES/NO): YES